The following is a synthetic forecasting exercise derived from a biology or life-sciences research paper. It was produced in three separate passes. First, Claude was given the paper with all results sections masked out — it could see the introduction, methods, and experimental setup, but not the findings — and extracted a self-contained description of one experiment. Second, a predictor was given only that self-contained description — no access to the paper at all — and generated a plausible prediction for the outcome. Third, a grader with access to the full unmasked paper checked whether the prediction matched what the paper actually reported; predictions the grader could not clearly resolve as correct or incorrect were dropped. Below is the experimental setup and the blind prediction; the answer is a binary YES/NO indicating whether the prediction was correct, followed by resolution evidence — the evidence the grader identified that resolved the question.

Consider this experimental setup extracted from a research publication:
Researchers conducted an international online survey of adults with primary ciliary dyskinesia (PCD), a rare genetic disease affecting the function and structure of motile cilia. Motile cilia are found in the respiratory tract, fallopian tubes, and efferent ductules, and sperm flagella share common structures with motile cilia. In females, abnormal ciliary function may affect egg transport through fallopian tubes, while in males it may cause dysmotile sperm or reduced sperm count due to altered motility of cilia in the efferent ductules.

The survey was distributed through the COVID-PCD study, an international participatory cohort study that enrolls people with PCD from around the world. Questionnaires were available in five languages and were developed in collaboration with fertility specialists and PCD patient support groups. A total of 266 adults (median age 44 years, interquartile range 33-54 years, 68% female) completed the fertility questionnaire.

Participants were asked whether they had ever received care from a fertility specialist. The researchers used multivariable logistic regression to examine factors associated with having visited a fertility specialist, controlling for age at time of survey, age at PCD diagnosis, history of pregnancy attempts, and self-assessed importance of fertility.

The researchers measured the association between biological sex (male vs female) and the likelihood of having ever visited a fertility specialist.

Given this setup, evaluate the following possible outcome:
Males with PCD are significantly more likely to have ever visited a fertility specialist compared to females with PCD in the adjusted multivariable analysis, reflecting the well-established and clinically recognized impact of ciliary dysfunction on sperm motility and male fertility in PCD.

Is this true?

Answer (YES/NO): YES